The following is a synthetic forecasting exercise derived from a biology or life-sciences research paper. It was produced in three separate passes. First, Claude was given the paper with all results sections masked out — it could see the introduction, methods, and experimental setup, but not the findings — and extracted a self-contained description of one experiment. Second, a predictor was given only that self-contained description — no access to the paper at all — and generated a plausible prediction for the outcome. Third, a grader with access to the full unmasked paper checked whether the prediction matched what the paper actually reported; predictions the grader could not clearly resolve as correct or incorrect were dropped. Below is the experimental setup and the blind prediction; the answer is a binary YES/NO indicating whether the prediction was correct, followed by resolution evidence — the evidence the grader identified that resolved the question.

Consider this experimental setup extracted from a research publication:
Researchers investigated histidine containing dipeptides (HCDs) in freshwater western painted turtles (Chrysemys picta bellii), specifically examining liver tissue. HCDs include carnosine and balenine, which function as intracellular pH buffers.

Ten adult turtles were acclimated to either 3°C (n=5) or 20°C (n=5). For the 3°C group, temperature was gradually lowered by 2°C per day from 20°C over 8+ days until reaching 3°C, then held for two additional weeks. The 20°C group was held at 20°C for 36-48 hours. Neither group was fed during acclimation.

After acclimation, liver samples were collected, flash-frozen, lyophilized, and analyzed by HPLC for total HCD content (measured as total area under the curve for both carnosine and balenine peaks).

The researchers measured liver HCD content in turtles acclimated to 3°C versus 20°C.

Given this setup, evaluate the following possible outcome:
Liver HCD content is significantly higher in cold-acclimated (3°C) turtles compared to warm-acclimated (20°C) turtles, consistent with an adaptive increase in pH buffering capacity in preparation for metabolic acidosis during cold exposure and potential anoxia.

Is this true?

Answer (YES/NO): NO